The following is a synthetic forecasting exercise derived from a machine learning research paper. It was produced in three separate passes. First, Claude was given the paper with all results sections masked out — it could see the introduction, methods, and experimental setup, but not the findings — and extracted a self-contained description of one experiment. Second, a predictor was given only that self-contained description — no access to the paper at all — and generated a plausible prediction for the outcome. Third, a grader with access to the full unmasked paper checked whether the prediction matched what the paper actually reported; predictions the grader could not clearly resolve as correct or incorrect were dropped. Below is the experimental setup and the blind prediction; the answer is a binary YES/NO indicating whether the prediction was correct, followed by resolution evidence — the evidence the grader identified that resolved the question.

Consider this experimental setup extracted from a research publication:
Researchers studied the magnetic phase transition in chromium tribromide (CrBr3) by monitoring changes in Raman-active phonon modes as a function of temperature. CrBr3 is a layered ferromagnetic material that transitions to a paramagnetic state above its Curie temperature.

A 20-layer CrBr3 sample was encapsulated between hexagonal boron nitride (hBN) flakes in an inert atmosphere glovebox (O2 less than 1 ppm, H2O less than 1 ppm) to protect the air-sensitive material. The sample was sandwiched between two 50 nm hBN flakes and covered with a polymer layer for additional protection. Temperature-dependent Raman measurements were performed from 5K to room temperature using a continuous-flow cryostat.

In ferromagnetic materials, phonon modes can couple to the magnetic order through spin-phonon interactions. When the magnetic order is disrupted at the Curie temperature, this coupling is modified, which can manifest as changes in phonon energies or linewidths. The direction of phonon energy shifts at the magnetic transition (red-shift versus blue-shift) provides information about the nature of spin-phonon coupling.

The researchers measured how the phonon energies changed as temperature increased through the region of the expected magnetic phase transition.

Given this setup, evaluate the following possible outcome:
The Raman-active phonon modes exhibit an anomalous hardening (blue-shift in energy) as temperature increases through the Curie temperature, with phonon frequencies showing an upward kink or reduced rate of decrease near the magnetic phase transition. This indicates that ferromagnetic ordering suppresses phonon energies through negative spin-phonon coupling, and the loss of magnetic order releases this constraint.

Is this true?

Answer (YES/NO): NO